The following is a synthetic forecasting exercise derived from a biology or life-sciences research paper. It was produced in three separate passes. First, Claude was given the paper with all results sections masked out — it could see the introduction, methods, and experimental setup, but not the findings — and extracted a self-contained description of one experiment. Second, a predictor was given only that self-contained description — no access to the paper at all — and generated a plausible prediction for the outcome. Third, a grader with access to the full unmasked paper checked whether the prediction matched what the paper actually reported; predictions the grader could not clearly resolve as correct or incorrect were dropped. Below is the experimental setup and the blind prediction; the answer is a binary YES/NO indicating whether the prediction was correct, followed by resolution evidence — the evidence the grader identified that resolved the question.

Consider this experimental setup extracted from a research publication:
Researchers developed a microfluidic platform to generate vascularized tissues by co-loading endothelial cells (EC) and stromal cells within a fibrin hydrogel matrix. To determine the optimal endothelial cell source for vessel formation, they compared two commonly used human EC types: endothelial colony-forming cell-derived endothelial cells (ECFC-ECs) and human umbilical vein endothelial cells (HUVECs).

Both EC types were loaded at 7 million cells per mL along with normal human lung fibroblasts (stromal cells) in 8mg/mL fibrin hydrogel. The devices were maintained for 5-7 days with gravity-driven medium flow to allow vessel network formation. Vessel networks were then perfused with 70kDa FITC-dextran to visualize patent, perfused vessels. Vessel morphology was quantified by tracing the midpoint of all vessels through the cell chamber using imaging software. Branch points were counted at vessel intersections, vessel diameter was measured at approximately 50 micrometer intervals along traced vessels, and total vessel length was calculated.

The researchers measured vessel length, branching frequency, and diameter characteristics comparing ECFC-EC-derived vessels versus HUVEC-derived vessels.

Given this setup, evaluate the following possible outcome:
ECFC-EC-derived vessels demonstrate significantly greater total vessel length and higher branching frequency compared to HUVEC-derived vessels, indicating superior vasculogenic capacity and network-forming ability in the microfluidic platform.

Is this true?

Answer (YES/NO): NO